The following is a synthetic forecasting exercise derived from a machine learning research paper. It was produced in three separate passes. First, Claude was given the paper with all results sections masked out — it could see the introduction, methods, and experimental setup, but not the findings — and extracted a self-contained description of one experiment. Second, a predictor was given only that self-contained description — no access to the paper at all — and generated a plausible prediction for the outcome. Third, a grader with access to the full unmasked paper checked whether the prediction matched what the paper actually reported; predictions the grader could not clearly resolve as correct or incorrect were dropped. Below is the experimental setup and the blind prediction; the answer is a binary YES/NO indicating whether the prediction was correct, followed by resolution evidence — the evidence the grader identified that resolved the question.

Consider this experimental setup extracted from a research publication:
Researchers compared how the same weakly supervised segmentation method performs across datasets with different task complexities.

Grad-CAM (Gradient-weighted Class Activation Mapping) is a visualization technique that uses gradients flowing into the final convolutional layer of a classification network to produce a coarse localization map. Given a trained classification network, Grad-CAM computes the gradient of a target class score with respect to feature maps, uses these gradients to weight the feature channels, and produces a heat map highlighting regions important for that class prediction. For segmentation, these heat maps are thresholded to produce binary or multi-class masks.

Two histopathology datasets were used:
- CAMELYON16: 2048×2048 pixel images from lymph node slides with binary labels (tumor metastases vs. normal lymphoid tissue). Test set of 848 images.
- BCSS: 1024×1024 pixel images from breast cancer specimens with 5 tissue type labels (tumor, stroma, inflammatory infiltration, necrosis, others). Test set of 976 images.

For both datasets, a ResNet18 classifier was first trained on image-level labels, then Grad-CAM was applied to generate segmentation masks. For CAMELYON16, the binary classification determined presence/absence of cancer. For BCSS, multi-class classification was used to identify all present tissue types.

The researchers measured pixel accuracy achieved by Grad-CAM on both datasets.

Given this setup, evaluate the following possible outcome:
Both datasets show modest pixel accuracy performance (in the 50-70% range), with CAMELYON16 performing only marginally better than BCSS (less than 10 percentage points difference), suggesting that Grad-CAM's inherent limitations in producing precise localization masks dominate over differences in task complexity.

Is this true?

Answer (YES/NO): NO